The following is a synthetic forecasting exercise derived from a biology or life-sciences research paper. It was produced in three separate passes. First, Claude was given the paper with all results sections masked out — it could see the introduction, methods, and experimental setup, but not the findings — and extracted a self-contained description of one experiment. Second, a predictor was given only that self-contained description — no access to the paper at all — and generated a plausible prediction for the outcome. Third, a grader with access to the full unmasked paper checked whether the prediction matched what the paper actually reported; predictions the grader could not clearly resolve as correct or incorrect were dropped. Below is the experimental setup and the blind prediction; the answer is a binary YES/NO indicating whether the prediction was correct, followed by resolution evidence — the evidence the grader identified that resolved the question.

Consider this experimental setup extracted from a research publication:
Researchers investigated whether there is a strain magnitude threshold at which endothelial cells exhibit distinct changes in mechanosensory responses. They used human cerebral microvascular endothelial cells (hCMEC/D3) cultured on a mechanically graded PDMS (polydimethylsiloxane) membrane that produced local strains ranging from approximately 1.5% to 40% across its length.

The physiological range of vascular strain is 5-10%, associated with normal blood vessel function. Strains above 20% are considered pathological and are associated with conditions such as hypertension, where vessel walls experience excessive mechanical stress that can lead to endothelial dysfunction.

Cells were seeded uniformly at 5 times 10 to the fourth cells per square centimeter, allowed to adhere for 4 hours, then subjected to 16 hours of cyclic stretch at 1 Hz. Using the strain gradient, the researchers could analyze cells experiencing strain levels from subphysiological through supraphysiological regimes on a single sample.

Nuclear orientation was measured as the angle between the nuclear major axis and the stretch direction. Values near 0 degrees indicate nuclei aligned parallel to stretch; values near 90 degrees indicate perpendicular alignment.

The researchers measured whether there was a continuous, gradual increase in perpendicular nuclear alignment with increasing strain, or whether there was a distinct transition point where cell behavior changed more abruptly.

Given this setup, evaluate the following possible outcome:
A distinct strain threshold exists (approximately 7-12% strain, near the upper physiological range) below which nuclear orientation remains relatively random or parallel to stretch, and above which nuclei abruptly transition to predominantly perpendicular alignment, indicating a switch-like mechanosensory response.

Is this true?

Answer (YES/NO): NO